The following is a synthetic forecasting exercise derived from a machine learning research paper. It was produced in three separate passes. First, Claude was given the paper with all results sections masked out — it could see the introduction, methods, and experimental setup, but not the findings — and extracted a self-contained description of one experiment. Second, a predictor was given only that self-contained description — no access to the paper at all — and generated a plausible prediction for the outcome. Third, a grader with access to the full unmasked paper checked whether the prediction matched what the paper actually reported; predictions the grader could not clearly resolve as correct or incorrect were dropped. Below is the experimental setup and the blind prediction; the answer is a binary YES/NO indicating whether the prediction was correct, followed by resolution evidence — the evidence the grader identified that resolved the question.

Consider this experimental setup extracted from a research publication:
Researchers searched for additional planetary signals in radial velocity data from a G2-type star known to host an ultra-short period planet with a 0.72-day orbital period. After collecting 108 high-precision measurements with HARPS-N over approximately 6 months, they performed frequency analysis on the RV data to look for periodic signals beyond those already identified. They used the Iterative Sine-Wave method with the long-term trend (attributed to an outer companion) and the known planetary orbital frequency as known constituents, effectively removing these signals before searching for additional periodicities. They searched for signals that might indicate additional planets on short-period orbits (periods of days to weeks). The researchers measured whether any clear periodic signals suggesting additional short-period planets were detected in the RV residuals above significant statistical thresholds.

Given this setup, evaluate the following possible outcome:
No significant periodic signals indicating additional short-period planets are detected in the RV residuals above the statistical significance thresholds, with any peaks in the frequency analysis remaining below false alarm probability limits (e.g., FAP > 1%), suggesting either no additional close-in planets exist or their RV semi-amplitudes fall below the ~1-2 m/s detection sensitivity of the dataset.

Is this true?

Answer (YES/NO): YES